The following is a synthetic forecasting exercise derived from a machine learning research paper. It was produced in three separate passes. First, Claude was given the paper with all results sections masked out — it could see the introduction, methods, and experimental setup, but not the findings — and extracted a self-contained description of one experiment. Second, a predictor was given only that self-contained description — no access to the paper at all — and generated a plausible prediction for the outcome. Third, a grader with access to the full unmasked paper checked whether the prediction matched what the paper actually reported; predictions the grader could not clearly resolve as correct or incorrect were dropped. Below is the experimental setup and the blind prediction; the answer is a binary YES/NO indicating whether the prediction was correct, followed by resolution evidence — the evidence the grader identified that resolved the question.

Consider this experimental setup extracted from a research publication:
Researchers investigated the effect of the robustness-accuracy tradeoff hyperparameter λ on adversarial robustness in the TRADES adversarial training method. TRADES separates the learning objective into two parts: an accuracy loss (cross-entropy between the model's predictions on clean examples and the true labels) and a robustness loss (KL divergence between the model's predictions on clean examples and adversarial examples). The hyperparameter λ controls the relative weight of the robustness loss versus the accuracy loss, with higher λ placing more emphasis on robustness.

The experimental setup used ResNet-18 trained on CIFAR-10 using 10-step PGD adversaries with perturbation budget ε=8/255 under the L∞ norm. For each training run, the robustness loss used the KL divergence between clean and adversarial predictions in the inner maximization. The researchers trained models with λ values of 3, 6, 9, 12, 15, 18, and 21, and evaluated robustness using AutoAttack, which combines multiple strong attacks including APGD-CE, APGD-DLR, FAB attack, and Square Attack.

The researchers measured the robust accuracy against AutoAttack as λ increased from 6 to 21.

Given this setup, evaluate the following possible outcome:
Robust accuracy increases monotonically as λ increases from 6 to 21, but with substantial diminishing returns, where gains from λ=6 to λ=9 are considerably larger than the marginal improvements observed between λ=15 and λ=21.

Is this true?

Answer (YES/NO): NO